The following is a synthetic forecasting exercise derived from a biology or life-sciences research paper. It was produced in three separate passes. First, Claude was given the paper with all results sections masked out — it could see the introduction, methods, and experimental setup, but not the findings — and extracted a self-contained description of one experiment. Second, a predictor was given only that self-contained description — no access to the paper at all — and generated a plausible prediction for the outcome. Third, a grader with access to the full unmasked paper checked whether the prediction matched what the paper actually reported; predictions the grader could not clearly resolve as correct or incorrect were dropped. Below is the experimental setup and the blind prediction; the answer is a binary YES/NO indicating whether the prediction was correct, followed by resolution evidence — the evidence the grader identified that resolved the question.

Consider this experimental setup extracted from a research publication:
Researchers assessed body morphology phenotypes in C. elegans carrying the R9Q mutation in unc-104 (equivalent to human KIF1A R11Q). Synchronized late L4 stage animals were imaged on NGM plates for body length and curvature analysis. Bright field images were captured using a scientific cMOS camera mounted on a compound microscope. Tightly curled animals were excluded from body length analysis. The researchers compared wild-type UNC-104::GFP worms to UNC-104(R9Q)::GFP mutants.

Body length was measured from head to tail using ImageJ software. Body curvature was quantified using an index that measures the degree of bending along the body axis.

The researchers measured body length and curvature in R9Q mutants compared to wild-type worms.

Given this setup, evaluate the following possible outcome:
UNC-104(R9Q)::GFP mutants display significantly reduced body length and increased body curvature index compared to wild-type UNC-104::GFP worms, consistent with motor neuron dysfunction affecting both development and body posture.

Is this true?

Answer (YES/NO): YES